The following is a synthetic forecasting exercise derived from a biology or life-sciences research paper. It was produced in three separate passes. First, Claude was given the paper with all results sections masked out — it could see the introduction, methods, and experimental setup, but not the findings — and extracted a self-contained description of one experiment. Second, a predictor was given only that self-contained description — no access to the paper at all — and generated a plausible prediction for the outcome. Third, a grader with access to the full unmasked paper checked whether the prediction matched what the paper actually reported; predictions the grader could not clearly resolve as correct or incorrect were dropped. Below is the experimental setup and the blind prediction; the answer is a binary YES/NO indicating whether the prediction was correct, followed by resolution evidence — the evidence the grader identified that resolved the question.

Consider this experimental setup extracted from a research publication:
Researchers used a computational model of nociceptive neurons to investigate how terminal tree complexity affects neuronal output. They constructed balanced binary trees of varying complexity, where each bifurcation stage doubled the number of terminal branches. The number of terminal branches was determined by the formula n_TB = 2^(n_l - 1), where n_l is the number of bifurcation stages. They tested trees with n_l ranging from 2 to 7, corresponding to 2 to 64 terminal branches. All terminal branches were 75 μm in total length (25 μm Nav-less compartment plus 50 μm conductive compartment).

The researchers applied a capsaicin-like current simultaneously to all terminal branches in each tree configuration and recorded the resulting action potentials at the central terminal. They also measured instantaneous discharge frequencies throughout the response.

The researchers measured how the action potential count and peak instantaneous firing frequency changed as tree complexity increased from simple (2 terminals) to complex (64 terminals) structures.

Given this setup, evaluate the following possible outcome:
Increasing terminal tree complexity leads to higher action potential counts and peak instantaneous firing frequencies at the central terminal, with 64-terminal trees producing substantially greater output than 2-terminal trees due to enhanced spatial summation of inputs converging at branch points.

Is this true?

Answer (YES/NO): NO